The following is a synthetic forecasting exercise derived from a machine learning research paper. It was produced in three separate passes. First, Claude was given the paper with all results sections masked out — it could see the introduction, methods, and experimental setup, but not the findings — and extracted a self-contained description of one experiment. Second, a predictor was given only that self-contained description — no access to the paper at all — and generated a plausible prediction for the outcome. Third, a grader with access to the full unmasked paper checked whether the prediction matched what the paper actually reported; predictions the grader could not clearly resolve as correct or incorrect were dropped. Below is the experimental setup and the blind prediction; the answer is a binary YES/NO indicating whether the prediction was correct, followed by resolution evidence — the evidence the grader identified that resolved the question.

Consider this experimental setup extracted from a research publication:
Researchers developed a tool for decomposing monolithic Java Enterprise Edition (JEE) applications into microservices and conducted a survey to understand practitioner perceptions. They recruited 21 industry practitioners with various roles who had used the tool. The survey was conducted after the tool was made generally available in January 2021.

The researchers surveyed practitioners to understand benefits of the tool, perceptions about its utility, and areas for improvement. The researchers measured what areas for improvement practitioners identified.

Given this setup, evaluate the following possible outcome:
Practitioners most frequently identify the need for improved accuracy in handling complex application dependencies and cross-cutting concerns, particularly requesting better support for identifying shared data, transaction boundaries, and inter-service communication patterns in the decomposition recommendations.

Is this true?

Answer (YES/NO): NO